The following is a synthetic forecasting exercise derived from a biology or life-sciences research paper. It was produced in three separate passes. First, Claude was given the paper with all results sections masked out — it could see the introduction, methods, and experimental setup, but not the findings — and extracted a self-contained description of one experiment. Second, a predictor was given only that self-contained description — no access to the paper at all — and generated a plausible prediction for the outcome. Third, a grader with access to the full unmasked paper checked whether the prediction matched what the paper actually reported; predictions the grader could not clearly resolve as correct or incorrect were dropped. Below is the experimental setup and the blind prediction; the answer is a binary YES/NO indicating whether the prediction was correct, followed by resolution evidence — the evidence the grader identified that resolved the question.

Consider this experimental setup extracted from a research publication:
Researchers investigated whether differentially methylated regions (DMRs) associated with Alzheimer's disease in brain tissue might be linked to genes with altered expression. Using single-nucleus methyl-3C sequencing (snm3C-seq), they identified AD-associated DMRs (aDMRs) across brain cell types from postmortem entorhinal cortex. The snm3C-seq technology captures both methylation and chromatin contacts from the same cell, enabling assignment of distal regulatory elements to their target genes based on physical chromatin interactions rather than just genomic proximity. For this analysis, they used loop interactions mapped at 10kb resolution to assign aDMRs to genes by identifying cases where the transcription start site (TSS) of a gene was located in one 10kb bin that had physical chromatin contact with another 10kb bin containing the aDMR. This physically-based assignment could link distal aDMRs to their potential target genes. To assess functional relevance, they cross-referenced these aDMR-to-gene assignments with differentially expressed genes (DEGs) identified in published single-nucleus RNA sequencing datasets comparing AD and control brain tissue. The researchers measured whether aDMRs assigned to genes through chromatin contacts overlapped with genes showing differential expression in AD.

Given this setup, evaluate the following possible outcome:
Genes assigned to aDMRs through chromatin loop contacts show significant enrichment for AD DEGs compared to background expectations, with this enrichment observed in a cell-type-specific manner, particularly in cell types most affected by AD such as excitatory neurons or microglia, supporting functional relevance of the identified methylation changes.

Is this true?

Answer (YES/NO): NO